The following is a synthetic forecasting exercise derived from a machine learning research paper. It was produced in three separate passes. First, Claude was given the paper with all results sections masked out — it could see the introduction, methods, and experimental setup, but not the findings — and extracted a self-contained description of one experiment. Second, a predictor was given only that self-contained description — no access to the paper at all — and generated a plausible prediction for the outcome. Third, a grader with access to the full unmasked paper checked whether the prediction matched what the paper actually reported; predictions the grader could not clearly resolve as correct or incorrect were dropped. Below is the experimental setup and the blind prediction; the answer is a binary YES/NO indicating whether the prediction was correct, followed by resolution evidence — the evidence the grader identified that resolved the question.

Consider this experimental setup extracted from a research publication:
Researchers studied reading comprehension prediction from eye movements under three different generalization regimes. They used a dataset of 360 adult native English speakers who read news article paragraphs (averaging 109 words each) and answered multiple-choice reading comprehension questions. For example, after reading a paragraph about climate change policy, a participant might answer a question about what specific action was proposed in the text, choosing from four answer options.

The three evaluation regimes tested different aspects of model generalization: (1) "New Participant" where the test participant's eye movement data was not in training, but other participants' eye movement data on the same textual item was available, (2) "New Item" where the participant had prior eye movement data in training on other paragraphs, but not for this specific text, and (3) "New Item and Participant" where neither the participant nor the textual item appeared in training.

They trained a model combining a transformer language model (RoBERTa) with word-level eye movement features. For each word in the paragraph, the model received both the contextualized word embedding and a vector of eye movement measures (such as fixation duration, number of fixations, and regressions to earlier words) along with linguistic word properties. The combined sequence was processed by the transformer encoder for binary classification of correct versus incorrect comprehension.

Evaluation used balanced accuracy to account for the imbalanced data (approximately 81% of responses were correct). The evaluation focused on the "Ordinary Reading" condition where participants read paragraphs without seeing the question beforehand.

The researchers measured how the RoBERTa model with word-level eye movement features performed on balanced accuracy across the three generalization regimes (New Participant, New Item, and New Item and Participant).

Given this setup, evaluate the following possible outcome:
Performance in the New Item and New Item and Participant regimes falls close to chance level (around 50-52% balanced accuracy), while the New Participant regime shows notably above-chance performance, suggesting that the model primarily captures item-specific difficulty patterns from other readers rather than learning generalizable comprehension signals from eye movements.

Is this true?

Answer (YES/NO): NO